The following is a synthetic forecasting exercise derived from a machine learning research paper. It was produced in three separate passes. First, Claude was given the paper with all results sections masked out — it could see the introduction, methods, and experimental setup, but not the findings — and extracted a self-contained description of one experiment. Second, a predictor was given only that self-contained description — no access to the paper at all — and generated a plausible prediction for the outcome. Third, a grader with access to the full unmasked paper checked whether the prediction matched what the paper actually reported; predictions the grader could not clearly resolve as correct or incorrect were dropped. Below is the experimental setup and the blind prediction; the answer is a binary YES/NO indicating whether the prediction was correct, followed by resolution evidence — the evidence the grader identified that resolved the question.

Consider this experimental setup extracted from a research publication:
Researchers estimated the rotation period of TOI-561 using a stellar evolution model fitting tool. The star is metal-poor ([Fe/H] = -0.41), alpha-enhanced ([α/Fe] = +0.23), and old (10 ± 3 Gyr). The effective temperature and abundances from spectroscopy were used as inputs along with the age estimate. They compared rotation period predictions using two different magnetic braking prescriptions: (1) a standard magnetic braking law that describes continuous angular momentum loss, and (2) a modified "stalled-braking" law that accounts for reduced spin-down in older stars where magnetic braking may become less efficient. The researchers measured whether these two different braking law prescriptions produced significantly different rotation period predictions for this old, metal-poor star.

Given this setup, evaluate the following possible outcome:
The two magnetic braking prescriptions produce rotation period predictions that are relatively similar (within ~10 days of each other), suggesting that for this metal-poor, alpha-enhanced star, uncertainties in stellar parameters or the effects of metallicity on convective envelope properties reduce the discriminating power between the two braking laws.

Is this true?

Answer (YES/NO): YES